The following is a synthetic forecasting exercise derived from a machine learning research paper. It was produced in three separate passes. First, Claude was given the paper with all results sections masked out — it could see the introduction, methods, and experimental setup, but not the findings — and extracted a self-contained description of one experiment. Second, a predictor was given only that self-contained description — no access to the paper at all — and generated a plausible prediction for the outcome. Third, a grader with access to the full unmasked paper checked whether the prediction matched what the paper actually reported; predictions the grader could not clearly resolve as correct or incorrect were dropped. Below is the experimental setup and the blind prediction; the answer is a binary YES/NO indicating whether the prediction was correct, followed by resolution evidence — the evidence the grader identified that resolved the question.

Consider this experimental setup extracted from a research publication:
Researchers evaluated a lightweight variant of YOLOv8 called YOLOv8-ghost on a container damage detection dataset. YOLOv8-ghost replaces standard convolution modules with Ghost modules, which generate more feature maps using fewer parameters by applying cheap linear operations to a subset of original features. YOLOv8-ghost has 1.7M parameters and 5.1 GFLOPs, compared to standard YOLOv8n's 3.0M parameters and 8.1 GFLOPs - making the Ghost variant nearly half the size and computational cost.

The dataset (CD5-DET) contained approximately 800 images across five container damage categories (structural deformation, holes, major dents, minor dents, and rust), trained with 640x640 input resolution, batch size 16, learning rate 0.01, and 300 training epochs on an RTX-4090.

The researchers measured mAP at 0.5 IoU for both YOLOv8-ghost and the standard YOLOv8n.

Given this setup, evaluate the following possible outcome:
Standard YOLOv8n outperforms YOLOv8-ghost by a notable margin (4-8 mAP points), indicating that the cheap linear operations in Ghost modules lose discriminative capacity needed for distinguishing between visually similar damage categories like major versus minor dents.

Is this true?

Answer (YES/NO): NO